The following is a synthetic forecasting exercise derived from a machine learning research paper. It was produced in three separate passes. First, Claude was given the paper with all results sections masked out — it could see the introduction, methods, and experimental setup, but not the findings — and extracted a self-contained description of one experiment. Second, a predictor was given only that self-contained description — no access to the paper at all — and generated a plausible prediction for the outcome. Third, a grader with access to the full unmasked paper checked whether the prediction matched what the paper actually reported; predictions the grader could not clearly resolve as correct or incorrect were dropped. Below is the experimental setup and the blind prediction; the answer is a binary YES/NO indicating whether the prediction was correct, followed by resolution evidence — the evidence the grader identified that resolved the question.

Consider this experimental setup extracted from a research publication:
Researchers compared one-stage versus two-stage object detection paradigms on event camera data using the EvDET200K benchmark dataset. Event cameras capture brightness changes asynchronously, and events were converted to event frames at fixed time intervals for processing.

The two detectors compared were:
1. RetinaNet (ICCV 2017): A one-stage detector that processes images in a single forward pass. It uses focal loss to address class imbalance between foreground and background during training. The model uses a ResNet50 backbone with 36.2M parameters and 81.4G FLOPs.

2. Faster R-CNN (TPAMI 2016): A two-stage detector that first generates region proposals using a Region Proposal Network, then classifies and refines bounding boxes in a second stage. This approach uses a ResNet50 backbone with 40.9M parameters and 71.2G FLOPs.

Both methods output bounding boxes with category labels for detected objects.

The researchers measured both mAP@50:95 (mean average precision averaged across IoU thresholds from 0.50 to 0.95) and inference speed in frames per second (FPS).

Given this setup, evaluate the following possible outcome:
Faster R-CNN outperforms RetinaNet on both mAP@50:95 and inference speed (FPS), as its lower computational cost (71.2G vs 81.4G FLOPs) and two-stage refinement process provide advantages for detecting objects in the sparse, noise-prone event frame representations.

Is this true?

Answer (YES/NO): NO